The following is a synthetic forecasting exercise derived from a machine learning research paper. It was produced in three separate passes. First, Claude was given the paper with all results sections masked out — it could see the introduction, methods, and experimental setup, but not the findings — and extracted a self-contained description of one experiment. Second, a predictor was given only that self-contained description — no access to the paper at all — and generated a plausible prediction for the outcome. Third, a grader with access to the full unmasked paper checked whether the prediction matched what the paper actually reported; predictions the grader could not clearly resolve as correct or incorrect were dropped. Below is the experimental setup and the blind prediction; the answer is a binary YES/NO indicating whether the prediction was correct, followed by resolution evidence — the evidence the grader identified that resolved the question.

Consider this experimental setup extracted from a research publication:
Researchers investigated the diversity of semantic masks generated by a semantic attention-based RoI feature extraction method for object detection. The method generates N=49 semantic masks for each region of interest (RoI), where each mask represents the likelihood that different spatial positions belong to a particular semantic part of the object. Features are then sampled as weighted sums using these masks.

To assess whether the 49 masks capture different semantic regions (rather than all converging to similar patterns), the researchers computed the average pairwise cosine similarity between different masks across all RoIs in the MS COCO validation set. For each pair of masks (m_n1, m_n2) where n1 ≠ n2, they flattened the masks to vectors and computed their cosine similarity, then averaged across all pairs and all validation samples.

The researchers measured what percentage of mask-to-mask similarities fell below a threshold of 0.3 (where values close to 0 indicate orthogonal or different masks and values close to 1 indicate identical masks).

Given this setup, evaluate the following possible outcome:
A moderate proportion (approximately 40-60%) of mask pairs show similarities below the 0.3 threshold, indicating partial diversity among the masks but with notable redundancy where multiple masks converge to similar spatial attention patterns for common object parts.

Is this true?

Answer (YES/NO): NO